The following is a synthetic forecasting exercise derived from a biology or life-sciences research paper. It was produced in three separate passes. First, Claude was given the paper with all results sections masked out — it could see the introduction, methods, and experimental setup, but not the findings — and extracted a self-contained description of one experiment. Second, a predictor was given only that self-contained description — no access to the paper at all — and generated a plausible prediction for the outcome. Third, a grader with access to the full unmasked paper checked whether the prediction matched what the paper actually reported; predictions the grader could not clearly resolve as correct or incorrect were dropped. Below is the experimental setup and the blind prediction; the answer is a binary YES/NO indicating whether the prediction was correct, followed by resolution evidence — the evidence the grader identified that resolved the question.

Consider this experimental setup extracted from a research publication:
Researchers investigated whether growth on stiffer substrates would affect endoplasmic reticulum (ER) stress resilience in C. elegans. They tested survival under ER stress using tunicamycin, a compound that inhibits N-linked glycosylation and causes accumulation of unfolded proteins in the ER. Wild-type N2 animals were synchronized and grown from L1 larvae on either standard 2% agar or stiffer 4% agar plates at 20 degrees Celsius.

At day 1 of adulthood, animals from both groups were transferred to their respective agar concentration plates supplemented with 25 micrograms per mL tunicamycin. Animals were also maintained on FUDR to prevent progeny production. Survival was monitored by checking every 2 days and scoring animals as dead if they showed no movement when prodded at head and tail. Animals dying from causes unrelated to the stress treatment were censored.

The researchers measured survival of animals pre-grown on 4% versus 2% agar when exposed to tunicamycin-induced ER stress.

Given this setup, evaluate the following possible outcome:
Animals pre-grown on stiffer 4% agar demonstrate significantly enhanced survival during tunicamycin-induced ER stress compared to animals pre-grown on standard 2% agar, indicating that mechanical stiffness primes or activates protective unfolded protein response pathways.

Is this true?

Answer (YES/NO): YES